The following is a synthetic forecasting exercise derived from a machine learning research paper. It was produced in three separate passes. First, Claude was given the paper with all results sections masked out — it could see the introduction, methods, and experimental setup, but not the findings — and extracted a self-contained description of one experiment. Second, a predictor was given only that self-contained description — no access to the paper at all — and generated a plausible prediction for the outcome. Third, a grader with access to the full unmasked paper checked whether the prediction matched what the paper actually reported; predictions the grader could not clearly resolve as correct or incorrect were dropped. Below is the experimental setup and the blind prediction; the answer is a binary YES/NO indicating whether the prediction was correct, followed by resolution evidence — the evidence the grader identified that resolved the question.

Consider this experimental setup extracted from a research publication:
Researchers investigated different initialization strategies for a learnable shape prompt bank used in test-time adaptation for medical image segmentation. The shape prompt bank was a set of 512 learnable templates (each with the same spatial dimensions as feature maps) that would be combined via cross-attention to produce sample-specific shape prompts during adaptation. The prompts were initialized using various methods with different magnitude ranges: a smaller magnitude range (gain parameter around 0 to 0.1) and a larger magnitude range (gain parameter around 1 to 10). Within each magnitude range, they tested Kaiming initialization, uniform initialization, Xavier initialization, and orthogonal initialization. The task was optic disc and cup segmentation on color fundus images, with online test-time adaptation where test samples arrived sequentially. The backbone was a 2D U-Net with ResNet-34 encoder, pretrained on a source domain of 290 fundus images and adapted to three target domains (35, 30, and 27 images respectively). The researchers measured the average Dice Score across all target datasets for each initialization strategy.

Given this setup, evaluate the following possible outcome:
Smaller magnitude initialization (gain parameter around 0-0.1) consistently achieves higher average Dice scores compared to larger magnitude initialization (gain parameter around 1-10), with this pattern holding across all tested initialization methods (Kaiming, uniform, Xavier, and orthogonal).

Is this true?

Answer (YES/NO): YES